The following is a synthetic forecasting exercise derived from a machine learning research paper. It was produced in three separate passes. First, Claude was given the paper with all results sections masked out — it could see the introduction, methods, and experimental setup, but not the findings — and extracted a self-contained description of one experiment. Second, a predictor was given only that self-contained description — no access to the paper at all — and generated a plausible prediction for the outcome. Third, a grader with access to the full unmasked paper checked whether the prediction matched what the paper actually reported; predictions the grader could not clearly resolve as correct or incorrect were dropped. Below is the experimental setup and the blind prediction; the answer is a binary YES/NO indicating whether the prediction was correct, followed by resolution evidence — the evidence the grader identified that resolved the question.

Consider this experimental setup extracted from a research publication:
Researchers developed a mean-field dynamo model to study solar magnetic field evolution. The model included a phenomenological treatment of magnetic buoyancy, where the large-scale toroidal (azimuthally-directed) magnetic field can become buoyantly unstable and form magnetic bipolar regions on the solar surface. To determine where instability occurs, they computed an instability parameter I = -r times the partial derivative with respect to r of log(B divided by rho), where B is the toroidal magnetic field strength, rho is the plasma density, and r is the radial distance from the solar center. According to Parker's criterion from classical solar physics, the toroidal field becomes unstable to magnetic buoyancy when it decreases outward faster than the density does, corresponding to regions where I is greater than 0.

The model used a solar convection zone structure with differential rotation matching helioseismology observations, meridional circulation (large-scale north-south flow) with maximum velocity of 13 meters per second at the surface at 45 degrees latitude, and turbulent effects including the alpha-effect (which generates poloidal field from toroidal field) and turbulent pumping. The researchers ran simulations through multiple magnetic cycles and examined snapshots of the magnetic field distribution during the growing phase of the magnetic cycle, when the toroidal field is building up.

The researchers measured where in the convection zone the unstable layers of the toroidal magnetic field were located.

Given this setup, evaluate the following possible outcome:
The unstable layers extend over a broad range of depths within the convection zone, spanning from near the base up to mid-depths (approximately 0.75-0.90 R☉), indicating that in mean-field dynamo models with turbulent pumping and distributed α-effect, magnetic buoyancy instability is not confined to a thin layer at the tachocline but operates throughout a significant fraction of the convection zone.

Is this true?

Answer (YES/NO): NO